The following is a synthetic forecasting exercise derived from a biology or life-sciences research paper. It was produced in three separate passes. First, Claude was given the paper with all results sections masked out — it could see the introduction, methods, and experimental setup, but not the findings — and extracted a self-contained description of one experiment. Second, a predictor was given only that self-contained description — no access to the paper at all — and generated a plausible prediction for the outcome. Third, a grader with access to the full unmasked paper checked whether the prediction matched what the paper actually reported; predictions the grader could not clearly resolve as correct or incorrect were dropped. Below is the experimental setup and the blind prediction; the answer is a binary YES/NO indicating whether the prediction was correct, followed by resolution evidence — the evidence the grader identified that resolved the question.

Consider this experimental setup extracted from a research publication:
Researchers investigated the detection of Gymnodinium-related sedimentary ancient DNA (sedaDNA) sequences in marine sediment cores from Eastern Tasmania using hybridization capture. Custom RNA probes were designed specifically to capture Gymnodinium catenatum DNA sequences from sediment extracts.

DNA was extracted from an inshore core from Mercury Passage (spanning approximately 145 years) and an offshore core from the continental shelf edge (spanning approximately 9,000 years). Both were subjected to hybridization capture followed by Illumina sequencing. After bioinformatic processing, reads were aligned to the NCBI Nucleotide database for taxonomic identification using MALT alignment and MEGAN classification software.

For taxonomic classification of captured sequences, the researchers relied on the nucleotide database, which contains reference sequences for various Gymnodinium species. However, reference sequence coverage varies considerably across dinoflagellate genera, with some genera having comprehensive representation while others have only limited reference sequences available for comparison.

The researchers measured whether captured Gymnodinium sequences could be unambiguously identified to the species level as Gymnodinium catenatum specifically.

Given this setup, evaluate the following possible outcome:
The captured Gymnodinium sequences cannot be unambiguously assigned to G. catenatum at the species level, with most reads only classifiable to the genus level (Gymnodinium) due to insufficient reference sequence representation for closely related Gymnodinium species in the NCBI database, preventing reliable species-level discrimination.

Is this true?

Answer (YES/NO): NO